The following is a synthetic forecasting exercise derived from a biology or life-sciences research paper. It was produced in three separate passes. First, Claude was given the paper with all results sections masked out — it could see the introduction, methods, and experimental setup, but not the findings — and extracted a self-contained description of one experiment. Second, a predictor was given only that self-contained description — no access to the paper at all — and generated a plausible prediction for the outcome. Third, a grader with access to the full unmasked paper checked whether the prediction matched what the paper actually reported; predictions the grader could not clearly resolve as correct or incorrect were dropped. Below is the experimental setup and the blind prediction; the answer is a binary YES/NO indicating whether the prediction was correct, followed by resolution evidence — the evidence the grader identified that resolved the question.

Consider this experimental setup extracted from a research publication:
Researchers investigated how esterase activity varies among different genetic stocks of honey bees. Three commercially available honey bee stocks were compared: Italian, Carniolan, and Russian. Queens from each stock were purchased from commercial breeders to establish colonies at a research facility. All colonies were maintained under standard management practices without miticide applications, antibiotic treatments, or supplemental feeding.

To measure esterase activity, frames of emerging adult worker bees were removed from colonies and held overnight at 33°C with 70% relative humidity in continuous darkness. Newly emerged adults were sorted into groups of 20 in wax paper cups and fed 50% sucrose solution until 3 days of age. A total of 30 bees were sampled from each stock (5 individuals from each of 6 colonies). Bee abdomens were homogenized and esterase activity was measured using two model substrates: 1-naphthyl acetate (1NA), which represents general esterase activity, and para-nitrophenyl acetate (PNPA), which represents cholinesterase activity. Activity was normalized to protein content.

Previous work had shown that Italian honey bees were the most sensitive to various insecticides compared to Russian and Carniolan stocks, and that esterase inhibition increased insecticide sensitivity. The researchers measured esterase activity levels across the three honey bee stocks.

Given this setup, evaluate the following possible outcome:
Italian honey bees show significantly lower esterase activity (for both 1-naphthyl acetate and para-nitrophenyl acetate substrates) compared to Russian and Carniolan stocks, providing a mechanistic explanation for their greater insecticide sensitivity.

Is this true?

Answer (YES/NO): NO